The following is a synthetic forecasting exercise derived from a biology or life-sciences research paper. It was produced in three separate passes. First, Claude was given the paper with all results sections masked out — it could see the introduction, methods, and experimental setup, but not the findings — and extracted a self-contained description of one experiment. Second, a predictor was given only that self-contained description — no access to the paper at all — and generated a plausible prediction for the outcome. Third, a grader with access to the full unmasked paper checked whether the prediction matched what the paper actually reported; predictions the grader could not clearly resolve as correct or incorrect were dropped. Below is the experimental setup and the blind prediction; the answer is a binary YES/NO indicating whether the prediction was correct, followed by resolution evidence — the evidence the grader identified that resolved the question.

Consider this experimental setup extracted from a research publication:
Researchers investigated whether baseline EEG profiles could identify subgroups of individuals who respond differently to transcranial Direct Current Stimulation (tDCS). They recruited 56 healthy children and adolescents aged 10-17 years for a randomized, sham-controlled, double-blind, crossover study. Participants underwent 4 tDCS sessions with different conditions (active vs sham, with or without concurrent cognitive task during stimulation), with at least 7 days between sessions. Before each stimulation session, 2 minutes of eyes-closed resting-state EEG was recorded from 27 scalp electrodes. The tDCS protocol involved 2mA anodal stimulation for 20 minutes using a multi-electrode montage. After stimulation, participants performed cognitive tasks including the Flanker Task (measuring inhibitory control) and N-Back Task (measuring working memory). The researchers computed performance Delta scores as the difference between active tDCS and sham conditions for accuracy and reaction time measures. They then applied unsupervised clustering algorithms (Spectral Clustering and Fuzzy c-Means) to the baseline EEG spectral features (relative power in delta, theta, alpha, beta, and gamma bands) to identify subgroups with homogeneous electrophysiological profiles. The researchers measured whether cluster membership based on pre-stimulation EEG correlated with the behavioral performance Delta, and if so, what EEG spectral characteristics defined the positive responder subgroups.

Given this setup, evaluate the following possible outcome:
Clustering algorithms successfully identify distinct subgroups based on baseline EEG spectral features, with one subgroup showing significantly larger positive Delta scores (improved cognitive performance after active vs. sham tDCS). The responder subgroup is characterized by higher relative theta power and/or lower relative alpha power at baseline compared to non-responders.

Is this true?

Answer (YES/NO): NO